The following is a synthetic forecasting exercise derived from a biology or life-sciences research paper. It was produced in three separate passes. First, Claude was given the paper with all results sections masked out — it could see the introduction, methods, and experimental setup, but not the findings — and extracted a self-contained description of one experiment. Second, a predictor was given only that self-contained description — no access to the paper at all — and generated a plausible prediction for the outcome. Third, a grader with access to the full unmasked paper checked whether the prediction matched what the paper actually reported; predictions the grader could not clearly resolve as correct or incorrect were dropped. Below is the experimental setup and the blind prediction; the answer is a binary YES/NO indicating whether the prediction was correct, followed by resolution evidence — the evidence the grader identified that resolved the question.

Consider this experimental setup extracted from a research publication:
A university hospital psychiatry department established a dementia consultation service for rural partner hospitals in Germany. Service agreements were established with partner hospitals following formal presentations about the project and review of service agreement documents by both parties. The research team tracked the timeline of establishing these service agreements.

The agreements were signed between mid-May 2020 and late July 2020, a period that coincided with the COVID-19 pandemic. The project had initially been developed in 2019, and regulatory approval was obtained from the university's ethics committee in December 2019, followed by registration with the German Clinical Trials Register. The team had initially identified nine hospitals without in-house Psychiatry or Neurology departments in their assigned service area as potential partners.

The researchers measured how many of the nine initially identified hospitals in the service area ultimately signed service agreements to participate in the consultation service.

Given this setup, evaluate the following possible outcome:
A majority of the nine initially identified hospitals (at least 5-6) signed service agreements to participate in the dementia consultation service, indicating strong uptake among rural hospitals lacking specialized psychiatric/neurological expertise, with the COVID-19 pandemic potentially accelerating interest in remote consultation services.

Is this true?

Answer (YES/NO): YES